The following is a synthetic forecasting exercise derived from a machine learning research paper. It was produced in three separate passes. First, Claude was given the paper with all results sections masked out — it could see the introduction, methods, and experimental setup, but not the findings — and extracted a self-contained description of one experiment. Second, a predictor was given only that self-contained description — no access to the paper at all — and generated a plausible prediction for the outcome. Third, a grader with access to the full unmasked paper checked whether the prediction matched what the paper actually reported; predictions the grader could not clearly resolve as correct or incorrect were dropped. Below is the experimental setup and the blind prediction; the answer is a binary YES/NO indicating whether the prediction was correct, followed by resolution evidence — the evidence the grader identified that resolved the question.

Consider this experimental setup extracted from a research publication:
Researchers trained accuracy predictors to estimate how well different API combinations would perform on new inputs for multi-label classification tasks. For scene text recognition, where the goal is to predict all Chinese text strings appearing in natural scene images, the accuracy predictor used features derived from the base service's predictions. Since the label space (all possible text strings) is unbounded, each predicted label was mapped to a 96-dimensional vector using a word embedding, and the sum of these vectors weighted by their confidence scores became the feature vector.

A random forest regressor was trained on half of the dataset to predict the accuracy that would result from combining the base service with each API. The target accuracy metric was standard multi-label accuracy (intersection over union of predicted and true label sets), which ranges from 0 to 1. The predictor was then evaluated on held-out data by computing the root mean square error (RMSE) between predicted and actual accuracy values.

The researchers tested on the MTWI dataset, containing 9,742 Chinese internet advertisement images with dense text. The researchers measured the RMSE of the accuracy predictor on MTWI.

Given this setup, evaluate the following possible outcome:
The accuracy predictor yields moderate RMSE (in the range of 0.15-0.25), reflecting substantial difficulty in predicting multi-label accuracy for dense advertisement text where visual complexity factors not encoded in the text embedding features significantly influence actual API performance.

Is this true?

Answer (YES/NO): YES